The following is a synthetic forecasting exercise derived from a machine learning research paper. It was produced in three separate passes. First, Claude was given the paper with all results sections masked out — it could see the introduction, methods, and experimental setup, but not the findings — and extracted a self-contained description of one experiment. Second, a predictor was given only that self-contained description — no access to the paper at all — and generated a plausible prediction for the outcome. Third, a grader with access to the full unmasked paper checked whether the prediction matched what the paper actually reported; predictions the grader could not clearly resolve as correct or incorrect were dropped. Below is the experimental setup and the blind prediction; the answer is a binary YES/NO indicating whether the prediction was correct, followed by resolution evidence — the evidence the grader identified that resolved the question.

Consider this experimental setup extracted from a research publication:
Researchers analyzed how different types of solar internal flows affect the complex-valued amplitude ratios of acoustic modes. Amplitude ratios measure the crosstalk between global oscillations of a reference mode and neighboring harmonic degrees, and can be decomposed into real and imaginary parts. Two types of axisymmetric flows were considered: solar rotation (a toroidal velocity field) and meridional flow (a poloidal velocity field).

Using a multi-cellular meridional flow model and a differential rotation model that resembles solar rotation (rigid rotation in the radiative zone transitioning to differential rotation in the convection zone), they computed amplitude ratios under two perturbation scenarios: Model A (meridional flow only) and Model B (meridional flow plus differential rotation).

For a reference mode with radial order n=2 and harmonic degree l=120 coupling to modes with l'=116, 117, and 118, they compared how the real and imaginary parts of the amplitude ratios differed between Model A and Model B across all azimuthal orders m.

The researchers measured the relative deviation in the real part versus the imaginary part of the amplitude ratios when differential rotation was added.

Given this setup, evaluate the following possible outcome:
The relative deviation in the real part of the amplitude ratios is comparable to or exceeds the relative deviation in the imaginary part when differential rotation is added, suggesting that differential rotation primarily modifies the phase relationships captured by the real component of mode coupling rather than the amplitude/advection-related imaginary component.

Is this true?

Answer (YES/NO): YES